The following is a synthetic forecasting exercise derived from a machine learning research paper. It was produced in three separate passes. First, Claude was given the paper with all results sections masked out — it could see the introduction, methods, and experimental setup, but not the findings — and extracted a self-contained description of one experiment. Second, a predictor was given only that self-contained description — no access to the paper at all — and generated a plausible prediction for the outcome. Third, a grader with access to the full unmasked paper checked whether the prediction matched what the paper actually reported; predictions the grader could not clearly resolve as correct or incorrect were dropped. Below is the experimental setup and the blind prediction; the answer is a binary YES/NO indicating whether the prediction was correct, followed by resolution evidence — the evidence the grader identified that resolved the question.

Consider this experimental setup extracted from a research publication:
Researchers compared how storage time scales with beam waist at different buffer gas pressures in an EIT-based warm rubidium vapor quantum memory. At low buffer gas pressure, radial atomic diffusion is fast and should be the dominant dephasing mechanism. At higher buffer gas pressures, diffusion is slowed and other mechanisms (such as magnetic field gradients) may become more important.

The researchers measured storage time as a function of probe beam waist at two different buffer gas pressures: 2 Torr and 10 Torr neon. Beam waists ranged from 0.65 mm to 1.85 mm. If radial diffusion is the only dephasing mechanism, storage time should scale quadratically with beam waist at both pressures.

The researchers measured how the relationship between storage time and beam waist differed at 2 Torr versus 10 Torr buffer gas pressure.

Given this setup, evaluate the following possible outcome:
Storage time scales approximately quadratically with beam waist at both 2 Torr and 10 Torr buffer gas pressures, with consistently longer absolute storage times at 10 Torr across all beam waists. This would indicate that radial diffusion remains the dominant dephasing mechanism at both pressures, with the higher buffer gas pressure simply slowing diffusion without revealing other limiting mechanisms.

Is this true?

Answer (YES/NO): NO